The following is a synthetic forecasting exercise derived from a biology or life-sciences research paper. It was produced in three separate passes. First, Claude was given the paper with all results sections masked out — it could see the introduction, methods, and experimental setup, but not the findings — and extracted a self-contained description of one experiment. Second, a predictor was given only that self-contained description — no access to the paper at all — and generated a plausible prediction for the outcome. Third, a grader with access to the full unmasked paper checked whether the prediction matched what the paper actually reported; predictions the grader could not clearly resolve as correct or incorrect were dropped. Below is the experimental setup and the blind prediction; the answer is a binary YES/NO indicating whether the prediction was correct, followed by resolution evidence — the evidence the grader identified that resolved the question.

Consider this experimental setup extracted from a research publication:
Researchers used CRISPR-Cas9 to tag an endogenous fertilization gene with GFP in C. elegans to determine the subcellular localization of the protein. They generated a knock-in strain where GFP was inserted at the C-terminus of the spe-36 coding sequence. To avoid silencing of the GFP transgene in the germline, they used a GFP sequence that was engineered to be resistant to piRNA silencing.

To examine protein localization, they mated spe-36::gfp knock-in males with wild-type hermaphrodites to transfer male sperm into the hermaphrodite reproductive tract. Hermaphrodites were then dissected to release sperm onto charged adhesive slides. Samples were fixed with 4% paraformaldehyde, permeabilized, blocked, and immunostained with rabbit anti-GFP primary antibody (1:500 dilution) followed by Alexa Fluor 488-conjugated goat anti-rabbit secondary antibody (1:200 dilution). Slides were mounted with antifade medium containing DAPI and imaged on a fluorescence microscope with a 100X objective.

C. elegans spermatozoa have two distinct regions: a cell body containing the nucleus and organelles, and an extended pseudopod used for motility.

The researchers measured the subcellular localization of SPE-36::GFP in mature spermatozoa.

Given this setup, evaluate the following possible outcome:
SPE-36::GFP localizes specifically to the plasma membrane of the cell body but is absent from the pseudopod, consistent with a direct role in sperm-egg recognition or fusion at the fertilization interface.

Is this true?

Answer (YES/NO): NO